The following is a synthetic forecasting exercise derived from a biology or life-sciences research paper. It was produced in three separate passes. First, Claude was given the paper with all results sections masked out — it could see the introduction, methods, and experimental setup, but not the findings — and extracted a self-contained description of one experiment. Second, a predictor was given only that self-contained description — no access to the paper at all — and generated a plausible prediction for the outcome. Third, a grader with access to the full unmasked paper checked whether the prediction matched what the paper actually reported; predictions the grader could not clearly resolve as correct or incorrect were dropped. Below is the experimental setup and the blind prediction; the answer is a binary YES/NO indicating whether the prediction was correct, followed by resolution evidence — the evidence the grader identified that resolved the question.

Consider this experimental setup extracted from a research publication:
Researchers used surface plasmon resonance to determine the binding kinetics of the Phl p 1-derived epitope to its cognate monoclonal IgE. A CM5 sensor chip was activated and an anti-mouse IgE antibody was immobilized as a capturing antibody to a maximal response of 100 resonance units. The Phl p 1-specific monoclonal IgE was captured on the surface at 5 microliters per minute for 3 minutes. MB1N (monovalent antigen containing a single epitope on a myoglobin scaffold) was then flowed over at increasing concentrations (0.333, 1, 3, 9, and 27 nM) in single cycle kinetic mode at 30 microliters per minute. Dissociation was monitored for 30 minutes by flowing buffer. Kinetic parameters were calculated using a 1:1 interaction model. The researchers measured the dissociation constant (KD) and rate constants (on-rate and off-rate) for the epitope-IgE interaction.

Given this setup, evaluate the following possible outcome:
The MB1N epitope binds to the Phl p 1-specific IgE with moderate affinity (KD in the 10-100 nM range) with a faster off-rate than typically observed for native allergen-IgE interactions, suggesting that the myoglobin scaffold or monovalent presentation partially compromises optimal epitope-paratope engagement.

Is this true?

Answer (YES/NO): NO